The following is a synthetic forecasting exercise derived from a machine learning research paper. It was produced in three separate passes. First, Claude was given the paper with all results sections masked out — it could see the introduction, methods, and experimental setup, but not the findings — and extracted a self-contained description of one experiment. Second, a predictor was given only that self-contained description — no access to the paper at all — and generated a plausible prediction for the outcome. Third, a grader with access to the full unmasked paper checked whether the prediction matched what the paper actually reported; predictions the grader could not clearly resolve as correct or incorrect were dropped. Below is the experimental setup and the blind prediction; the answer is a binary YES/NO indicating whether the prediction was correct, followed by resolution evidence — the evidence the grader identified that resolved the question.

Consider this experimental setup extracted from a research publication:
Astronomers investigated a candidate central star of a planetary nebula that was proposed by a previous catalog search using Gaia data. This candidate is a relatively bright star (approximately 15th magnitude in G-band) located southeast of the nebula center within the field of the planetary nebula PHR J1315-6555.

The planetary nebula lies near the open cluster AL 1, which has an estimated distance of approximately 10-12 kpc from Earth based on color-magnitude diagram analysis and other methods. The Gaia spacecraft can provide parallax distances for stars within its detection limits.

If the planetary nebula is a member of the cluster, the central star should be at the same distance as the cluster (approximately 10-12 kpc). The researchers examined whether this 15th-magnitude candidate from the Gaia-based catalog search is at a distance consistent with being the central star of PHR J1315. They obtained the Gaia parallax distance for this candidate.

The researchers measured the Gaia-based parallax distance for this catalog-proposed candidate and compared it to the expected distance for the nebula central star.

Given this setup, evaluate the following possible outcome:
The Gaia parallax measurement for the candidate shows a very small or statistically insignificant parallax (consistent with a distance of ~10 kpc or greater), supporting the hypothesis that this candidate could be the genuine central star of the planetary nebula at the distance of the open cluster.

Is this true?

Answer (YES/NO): NO